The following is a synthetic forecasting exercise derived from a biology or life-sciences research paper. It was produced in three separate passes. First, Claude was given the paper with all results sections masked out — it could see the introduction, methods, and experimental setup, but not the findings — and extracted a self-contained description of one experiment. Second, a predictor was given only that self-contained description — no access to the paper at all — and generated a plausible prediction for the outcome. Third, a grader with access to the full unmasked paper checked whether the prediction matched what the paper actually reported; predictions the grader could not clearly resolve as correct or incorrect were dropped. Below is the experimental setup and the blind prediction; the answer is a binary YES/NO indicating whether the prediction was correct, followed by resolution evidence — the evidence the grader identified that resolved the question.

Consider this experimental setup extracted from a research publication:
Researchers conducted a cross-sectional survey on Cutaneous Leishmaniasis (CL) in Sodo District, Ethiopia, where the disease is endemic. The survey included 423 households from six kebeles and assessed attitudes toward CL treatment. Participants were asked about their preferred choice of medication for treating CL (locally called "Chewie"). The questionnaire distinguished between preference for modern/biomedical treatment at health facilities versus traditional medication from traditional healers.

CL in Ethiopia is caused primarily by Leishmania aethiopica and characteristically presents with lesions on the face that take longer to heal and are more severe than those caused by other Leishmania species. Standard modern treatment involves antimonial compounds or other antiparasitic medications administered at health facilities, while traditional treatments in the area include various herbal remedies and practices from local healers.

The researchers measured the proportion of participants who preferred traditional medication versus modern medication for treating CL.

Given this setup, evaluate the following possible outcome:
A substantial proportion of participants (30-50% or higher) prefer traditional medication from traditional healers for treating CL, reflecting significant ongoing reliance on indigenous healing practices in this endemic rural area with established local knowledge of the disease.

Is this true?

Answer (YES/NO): YES